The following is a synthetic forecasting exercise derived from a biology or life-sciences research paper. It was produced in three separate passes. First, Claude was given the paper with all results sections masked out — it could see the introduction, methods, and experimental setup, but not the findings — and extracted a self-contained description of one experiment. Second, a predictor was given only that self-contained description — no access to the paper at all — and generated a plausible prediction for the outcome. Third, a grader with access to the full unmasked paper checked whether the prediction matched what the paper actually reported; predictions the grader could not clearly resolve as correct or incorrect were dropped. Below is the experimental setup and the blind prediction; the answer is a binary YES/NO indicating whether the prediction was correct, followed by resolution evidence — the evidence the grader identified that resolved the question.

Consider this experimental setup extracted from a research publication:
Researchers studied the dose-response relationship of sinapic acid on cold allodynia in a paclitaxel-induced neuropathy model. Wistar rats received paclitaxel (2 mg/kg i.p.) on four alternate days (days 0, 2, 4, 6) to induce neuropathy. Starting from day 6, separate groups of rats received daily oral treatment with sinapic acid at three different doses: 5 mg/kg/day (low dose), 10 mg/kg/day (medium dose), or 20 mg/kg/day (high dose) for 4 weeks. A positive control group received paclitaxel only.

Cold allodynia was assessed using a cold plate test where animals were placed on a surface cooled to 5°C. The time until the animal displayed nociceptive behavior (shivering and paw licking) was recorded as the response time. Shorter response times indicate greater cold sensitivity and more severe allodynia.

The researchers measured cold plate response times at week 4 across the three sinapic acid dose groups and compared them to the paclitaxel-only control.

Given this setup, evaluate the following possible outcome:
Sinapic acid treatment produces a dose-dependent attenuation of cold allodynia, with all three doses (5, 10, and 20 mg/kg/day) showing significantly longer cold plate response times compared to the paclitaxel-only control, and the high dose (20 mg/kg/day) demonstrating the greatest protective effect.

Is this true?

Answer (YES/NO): YES